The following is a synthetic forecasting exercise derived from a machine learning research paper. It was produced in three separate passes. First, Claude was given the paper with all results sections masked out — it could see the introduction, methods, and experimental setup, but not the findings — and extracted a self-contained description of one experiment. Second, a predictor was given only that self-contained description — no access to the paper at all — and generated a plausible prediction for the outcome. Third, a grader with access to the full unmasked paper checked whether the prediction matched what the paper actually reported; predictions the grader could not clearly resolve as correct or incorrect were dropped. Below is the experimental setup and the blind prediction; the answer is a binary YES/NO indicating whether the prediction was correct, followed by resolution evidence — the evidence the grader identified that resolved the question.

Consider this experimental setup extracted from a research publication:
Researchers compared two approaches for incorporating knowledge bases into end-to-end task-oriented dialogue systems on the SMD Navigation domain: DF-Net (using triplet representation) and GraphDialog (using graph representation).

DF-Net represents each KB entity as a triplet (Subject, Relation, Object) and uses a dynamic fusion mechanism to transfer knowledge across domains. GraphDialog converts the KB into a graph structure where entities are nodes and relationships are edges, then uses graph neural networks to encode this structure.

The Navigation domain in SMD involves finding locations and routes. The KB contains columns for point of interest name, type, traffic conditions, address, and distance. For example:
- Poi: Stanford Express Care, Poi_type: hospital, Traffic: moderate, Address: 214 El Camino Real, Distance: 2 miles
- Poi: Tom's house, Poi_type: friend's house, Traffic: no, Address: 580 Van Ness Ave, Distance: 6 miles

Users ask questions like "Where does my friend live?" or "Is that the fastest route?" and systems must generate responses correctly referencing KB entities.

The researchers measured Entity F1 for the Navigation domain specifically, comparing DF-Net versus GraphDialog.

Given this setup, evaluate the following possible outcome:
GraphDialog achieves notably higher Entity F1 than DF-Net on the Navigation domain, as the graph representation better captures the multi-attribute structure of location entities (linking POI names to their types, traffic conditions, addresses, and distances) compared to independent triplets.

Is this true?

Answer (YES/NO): NO